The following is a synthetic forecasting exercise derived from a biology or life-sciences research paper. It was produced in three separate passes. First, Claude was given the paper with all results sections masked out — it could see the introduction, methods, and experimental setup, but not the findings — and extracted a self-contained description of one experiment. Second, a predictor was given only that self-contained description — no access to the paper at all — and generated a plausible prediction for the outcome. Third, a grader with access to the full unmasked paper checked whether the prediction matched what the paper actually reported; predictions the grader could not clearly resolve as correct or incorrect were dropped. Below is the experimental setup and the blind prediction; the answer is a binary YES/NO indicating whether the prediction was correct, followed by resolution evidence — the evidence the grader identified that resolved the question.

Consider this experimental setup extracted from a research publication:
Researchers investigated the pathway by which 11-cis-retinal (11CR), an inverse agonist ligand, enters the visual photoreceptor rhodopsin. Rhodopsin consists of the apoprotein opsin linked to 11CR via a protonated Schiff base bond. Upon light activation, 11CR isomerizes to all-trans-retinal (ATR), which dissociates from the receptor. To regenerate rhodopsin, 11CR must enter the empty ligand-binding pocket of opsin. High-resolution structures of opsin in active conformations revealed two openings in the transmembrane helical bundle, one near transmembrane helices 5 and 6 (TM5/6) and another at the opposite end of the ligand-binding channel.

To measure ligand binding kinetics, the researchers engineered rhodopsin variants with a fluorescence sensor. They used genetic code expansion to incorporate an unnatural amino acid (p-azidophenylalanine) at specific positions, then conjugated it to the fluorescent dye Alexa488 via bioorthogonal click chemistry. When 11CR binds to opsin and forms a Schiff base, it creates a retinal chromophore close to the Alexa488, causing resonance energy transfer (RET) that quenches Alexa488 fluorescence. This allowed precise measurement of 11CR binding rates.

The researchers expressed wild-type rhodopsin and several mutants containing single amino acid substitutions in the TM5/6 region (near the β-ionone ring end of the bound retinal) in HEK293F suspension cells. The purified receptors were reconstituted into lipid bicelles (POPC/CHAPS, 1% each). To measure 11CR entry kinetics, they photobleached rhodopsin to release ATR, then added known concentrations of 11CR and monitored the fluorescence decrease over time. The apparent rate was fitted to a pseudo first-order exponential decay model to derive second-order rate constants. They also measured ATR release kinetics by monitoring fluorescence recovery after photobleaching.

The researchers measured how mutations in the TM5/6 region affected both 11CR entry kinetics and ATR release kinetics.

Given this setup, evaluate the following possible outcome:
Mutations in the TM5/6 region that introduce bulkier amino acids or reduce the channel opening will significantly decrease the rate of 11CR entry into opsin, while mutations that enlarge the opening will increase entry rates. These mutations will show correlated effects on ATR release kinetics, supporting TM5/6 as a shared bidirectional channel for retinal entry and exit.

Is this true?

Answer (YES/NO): NO